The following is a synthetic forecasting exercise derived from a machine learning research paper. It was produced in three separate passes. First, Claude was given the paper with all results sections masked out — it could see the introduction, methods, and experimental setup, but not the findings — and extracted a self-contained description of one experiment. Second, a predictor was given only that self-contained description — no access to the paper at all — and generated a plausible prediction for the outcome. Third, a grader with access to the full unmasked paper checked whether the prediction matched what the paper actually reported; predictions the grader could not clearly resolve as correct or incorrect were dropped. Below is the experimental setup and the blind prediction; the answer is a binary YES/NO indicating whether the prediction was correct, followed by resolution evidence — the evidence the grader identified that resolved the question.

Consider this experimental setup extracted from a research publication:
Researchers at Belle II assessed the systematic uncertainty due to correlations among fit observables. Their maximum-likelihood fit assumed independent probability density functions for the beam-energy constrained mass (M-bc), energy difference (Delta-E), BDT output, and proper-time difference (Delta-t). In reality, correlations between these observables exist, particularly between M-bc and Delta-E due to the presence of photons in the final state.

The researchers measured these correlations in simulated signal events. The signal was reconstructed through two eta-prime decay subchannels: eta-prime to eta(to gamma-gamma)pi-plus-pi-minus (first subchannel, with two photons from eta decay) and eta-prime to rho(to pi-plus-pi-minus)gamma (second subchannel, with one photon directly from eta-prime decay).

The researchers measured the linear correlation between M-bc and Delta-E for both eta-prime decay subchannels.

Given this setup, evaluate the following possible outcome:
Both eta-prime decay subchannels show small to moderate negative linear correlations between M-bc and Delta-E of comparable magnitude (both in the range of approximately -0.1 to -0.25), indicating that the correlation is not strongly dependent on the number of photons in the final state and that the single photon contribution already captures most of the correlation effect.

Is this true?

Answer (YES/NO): NO